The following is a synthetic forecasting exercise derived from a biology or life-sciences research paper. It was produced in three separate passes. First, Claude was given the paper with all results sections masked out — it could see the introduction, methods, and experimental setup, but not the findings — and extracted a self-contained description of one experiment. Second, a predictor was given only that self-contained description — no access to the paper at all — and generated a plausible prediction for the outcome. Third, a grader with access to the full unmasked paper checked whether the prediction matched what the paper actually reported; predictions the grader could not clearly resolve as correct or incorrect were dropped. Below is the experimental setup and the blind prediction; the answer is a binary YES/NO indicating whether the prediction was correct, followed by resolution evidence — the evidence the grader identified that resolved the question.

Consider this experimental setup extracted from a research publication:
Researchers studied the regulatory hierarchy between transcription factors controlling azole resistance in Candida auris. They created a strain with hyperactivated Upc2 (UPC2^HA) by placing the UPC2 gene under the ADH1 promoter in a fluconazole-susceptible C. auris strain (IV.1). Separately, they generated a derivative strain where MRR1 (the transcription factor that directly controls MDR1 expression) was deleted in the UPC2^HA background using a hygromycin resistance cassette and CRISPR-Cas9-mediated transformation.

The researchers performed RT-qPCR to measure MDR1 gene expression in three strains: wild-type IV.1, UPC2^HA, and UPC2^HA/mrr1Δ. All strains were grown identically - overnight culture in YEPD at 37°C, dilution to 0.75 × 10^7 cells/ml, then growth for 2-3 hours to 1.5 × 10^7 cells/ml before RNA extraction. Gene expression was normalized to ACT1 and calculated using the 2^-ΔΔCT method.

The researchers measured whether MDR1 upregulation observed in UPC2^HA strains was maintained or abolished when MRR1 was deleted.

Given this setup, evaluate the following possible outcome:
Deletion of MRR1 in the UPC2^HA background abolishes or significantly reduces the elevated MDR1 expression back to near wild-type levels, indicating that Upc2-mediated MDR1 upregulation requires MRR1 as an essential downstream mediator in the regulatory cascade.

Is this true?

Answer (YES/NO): NO